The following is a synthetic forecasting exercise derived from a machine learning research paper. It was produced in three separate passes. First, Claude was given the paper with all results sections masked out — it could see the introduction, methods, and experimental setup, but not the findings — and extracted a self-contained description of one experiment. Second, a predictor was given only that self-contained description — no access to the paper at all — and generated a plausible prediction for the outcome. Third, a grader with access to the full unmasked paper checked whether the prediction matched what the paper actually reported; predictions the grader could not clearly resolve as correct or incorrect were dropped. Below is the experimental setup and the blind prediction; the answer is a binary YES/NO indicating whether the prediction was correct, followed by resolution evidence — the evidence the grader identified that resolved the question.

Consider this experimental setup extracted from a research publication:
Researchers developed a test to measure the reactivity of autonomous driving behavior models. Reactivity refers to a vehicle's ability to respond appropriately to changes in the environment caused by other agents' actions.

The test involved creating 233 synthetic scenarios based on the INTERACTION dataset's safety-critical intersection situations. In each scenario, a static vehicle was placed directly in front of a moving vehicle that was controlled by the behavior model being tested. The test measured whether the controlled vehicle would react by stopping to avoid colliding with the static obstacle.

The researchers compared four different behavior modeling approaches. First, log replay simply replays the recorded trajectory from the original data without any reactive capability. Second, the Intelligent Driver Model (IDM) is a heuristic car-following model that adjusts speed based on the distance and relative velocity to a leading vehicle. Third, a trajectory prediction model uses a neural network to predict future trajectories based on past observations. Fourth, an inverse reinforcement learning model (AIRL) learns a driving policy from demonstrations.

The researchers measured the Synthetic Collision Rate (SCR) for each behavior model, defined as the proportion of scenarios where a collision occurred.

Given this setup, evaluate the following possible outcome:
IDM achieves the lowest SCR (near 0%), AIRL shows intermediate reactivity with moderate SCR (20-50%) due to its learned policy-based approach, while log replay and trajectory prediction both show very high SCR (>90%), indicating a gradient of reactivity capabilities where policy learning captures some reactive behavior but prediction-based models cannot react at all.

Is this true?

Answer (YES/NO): NO